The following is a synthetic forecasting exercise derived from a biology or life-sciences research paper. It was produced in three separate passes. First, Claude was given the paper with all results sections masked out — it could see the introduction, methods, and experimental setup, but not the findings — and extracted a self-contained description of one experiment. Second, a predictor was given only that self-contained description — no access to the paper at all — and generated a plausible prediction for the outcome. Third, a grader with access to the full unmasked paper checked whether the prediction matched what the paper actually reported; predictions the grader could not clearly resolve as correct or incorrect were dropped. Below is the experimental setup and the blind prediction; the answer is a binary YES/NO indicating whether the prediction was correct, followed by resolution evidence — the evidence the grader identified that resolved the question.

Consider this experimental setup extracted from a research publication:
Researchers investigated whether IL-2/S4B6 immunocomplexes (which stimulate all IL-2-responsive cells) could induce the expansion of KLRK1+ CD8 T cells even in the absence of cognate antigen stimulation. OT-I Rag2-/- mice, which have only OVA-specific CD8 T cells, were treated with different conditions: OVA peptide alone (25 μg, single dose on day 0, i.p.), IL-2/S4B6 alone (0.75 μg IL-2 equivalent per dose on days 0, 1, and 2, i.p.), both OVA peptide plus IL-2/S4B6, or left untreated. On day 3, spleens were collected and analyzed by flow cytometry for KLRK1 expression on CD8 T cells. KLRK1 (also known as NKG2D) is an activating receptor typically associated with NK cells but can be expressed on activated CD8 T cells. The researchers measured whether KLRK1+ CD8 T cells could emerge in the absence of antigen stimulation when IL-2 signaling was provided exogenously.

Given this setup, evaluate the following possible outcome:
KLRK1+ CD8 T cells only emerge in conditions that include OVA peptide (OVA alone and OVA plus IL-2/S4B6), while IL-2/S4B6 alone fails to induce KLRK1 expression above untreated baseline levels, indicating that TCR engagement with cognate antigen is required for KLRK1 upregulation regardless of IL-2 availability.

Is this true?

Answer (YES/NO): NO